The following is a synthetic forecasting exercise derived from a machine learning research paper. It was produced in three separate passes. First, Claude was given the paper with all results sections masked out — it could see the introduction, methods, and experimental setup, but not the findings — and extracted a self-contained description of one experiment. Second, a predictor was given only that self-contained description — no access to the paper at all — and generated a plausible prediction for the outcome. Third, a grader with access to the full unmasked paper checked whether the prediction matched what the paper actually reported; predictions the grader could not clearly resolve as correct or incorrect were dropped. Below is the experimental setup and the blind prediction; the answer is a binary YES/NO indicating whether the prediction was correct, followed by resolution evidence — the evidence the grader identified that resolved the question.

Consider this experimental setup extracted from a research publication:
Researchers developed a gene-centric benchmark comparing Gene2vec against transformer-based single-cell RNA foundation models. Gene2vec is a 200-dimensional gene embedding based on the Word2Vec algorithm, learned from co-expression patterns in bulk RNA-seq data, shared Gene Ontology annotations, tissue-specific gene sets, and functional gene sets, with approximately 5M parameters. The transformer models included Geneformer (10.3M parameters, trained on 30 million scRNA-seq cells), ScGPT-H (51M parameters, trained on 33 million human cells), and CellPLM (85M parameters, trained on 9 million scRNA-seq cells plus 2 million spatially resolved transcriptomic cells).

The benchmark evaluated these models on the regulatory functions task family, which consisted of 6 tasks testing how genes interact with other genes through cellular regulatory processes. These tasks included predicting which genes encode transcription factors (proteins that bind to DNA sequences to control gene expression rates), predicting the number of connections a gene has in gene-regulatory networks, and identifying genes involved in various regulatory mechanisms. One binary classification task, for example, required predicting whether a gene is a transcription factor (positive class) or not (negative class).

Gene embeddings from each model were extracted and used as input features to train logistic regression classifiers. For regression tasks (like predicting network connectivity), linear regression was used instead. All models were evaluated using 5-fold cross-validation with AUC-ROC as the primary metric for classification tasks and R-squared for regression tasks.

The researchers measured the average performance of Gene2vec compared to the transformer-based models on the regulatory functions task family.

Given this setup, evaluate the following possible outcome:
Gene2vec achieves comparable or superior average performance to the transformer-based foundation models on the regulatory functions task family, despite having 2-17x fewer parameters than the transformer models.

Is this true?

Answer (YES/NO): NO